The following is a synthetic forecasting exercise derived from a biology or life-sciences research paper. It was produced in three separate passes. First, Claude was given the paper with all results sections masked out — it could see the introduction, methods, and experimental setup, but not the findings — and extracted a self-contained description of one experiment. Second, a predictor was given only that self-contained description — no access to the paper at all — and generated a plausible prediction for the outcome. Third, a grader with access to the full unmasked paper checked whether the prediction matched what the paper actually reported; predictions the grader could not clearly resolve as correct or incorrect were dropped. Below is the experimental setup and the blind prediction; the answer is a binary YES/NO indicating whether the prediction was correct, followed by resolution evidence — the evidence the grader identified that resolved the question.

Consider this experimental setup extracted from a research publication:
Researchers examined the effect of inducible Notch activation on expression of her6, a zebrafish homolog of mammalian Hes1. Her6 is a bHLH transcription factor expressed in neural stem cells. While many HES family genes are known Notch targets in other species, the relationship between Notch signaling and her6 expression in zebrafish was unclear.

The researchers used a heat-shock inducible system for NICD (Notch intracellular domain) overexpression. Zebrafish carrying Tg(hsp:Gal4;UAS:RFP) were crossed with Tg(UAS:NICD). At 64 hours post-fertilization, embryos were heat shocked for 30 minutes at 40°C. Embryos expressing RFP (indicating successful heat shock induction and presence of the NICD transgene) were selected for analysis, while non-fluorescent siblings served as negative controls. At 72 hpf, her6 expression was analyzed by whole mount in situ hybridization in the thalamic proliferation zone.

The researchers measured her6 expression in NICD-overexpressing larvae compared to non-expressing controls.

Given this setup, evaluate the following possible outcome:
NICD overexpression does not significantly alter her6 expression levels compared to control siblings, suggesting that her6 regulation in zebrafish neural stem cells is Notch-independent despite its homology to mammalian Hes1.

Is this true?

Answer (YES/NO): YES